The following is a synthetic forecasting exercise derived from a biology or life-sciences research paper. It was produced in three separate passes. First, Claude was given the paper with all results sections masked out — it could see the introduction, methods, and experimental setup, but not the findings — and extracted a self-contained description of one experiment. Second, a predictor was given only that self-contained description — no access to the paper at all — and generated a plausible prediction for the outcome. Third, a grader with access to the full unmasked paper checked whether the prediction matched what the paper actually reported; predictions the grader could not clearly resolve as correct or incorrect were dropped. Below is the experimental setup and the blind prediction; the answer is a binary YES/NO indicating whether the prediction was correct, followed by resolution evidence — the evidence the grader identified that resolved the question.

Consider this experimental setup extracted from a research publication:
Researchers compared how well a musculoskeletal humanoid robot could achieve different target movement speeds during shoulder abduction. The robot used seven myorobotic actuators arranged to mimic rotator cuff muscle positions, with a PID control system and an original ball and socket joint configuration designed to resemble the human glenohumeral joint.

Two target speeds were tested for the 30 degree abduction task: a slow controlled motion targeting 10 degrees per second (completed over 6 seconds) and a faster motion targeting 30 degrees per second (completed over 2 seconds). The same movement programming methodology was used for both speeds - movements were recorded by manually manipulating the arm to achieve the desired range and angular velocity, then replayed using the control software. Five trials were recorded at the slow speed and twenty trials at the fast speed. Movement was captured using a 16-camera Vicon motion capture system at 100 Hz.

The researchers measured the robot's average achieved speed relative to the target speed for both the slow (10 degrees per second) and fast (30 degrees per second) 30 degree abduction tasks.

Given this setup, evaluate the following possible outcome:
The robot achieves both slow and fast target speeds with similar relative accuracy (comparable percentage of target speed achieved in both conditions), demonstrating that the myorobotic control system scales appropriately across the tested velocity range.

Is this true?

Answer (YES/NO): NO